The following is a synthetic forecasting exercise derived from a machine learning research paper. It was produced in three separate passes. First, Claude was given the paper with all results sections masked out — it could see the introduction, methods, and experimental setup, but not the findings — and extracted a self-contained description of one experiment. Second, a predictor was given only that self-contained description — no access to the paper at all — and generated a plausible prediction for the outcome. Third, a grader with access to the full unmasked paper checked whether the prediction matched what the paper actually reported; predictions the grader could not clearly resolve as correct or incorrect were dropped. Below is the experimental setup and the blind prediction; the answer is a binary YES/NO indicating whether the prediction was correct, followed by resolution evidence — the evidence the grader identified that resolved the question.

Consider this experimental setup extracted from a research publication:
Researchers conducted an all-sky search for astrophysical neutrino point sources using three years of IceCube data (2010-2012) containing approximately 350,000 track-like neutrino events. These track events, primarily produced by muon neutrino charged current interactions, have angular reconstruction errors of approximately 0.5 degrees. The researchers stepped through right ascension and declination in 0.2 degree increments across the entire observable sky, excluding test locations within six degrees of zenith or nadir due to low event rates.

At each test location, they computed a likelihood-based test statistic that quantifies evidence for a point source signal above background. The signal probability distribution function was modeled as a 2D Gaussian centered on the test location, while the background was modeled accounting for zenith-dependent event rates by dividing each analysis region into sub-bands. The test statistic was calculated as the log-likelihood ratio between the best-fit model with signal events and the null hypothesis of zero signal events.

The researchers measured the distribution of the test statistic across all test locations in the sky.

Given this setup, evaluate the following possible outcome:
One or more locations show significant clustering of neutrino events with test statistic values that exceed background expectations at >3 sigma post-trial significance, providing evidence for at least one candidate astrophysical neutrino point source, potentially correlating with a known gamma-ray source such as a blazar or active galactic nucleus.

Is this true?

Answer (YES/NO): NO